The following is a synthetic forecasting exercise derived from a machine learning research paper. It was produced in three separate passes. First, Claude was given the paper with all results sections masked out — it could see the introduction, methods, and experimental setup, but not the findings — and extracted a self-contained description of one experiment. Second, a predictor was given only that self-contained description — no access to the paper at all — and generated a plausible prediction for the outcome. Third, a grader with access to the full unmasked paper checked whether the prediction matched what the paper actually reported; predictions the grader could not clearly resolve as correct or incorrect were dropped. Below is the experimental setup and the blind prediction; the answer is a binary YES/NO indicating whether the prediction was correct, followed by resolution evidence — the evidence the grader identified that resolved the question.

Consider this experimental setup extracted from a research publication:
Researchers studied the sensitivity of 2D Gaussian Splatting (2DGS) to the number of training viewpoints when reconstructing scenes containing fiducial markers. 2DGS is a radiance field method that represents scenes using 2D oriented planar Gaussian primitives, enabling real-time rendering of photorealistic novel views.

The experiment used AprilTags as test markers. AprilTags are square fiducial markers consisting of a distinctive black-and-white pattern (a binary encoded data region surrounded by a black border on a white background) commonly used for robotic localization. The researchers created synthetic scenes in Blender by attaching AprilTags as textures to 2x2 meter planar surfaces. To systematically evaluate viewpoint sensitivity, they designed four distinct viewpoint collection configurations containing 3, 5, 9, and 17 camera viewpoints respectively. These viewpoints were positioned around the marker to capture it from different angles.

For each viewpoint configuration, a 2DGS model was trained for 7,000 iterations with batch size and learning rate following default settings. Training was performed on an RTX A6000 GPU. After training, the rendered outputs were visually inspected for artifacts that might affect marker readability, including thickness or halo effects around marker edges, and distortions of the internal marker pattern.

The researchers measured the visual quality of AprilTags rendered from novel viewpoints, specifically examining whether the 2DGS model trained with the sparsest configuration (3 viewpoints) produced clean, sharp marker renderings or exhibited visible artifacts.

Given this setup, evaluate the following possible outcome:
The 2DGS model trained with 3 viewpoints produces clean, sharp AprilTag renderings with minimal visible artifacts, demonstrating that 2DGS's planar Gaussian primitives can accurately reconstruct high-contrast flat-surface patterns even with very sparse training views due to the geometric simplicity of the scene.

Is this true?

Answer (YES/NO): NO